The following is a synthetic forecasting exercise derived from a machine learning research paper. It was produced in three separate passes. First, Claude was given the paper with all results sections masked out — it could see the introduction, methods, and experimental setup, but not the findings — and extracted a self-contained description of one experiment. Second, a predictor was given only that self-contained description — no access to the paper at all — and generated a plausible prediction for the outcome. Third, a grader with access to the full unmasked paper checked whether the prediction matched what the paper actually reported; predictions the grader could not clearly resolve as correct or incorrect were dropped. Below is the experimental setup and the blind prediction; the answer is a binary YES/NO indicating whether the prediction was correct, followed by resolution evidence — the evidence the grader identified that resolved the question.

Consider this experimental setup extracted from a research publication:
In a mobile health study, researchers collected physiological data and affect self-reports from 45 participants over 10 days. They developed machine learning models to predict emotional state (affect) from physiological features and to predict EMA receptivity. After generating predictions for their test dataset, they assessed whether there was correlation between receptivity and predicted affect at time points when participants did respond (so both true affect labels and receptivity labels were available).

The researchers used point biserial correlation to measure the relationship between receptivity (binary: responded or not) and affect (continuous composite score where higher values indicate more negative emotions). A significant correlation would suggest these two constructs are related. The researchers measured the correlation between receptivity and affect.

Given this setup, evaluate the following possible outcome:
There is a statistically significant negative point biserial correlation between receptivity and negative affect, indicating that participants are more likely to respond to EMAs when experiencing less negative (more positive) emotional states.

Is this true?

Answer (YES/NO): NO